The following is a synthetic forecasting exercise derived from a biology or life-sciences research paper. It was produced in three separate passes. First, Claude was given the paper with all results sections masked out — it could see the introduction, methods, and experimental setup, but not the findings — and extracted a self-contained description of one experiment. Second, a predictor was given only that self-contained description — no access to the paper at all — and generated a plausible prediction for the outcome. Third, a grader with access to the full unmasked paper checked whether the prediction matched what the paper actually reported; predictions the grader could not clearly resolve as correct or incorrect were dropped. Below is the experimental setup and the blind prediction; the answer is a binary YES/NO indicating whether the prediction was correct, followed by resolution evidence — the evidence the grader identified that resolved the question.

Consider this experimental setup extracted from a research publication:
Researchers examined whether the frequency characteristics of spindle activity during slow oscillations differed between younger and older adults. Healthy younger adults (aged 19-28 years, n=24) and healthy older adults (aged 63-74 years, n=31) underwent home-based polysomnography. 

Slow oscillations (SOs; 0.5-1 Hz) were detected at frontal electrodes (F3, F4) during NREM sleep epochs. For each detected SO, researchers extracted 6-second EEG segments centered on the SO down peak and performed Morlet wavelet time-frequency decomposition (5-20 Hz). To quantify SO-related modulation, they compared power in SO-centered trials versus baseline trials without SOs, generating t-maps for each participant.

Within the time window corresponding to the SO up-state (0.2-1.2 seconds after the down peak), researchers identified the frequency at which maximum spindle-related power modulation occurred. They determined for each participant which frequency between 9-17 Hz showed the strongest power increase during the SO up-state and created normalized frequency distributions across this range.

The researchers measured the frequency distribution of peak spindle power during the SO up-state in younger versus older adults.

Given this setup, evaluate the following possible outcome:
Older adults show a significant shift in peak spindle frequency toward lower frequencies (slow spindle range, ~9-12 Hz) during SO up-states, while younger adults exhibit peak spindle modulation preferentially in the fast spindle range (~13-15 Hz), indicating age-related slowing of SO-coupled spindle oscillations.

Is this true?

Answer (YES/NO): NO